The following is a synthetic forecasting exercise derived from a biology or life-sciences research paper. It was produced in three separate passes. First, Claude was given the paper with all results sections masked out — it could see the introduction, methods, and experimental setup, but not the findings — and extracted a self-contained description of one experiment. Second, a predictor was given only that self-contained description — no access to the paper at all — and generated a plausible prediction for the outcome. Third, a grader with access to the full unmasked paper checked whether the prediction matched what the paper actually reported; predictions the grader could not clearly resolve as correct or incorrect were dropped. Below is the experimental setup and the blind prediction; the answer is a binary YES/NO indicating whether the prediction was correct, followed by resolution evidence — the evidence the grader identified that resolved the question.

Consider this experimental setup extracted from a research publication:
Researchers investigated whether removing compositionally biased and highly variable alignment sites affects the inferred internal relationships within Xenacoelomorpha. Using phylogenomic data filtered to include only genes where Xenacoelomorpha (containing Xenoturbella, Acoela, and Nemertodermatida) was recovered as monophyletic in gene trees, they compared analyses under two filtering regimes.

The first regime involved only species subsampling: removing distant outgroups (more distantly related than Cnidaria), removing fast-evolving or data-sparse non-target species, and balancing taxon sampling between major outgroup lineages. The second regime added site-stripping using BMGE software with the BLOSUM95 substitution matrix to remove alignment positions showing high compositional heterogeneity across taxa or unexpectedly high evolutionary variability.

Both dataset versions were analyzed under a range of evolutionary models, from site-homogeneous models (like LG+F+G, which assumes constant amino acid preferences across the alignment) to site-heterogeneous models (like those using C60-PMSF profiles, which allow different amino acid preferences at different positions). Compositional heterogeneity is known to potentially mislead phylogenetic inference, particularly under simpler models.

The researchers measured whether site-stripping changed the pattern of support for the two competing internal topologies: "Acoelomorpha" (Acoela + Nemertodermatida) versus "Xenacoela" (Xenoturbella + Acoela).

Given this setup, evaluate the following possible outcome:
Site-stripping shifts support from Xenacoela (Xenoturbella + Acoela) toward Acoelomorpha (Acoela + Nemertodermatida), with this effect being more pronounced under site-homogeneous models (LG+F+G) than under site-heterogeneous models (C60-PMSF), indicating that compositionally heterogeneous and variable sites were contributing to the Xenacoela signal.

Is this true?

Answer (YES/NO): NO